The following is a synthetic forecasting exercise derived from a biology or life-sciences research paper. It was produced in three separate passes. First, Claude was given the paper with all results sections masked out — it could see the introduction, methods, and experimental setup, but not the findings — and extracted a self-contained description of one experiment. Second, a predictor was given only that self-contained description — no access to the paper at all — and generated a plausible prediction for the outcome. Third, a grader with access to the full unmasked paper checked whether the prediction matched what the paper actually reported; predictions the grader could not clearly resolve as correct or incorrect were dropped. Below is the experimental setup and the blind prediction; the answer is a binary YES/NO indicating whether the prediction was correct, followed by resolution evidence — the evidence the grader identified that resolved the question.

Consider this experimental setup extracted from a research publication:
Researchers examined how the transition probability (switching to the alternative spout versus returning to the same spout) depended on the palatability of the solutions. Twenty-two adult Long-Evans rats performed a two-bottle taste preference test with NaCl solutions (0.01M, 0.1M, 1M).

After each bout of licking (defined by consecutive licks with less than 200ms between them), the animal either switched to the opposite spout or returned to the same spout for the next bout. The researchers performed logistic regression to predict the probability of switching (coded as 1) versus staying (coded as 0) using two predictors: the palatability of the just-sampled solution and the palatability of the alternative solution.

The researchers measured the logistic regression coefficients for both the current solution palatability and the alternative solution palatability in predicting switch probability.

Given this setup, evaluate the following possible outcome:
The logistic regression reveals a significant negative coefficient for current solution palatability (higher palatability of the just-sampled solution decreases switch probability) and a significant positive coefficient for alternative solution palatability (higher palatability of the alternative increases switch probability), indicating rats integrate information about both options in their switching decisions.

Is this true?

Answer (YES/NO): YES